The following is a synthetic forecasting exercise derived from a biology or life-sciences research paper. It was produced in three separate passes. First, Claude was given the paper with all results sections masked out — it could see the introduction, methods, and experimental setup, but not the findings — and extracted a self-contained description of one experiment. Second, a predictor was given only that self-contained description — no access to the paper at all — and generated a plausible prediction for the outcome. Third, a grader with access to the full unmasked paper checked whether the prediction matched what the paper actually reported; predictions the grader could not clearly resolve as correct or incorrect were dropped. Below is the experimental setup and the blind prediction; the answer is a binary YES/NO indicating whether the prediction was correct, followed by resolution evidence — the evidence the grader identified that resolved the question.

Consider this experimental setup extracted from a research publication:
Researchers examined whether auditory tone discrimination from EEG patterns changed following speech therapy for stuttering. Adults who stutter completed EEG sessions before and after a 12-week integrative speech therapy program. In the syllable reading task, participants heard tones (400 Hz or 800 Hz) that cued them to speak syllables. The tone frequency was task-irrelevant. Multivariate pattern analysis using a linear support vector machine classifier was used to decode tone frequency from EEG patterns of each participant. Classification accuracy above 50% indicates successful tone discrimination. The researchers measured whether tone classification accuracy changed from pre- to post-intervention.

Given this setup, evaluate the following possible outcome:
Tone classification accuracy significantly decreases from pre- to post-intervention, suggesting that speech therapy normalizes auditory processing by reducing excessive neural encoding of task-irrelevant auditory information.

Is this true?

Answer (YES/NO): NO